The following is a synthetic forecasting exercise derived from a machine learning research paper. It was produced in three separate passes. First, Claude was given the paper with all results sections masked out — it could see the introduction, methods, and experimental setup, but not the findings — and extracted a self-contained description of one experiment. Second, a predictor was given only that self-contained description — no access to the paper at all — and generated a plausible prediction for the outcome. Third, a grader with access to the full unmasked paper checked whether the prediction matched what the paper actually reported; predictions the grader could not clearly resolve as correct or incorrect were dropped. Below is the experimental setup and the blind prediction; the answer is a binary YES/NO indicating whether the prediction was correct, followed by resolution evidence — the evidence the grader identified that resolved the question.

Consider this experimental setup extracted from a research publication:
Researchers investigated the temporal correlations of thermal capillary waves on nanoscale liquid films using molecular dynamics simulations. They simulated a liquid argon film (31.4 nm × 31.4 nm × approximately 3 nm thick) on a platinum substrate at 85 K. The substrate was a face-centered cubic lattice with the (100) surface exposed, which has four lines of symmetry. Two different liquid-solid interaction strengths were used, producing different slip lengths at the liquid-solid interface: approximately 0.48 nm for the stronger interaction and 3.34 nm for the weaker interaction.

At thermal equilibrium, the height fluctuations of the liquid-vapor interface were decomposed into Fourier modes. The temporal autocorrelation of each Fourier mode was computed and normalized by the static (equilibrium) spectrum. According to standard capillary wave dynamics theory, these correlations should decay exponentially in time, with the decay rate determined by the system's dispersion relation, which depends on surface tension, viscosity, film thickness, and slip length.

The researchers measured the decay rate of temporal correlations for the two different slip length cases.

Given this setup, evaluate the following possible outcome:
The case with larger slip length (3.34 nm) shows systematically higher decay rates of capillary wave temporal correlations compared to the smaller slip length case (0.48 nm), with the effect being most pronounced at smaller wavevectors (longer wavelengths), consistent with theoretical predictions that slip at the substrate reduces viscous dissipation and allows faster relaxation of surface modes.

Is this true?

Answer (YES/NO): YES